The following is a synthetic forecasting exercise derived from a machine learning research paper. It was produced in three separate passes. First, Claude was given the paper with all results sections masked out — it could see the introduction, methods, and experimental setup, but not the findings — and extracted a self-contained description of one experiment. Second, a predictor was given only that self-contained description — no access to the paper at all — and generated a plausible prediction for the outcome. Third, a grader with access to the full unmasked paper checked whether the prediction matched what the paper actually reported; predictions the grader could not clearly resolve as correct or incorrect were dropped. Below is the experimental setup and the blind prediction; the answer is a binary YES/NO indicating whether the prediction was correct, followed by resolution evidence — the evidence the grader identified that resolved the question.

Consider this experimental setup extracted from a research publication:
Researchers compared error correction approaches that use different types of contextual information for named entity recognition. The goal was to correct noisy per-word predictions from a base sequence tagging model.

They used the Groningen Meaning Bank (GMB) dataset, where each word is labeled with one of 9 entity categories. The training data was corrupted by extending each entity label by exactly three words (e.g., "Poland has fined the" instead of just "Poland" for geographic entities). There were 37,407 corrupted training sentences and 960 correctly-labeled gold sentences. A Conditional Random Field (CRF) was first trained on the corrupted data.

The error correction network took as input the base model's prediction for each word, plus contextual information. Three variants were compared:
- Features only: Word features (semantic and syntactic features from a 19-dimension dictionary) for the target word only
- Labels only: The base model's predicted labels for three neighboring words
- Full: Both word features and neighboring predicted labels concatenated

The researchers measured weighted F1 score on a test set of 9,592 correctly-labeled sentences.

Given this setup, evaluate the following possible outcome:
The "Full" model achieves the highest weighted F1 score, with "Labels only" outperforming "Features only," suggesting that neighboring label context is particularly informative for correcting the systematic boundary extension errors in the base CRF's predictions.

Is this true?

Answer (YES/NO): NO